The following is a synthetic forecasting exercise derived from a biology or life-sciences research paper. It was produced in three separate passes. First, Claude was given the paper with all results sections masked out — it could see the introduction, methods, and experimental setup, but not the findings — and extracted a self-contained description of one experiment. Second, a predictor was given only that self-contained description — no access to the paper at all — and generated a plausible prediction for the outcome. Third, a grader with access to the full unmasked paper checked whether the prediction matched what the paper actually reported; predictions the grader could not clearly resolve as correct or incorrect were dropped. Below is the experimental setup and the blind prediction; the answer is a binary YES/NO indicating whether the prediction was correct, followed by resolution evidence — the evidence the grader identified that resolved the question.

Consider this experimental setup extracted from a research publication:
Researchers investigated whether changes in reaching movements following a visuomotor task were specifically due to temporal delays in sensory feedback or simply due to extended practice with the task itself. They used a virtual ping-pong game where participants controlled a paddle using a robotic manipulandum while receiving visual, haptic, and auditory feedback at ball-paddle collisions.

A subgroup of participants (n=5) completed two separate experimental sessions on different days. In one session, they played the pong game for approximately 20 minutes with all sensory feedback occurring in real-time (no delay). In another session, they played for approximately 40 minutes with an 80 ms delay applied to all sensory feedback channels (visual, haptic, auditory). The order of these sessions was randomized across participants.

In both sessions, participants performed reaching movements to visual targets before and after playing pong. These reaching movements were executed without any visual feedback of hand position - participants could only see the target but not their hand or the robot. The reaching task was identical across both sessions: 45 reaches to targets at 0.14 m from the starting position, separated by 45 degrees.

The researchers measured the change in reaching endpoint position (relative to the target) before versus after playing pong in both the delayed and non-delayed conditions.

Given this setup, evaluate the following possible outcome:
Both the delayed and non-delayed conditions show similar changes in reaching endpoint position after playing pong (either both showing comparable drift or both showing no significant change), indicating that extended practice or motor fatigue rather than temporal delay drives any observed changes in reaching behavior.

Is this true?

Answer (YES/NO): NO